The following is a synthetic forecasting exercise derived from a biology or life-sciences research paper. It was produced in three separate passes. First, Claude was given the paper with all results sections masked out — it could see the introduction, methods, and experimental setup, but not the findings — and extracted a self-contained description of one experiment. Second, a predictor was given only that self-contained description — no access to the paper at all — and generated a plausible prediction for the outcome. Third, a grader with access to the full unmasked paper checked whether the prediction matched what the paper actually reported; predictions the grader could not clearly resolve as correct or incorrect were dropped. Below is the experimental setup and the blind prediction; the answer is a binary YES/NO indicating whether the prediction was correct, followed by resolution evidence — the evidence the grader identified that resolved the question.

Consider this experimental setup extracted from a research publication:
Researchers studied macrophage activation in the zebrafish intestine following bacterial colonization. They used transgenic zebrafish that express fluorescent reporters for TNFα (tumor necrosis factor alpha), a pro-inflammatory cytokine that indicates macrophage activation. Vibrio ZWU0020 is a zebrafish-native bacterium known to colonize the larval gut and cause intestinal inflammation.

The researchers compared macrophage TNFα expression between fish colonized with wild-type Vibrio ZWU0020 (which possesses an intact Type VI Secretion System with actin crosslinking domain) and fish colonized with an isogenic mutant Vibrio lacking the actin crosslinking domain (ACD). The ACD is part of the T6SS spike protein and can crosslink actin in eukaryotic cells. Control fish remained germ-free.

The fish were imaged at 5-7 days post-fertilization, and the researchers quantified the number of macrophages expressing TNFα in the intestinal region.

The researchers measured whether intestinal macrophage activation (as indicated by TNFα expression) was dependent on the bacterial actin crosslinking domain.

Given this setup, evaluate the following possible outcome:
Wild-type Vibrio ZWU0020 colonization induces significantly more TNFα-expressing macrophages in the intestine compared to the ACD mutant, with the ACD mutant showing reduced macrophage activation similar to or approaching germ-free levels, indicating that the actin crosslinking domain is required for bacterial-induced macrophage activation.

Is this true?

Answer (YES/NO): YES